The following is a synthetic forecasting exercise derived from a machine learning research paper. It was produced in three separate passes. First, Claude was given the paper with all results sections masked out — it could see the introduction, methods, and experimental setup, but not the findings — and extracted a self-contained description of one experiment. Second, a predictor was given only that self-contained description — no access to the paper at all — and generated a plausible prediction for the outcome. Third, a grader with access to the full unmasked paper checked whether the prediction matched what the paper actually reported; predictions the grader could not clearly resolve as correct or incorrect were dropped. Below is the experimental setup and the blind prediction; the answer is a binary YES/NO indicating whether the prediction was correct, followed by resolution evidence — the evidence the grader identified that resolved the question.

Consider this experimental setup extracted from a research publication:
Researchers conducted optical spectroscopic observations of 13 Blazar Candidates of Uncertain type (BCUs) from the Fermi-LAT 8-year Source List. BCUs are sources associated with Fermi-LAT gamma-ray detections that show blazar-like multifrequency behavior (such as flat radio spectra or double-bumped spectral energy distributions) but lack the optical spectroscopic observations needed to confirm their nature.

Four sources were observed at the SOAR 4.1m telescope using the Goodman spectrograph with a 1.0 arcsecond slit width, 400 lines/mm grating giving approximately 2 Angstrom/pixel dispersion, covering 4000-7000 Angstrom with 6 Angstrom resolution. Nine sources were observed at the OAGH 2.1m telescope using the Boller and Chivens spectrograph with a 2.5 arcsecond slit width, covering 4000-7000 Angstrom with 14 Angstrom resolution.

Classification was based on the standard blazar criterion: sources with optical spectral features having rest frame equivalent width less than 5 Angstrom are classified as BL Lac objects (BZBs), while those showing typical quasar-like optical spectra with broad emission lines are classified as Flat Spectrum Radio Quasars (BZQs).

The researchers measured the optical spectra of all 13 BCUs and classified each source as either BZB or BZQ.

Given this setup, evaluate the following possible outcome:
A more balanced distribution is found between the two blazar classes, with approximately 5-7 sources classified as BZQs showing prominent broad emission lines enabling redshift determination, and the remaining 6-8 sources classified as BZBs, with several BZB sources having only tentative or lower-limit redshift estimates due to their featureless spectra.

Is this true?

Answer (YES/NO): NO